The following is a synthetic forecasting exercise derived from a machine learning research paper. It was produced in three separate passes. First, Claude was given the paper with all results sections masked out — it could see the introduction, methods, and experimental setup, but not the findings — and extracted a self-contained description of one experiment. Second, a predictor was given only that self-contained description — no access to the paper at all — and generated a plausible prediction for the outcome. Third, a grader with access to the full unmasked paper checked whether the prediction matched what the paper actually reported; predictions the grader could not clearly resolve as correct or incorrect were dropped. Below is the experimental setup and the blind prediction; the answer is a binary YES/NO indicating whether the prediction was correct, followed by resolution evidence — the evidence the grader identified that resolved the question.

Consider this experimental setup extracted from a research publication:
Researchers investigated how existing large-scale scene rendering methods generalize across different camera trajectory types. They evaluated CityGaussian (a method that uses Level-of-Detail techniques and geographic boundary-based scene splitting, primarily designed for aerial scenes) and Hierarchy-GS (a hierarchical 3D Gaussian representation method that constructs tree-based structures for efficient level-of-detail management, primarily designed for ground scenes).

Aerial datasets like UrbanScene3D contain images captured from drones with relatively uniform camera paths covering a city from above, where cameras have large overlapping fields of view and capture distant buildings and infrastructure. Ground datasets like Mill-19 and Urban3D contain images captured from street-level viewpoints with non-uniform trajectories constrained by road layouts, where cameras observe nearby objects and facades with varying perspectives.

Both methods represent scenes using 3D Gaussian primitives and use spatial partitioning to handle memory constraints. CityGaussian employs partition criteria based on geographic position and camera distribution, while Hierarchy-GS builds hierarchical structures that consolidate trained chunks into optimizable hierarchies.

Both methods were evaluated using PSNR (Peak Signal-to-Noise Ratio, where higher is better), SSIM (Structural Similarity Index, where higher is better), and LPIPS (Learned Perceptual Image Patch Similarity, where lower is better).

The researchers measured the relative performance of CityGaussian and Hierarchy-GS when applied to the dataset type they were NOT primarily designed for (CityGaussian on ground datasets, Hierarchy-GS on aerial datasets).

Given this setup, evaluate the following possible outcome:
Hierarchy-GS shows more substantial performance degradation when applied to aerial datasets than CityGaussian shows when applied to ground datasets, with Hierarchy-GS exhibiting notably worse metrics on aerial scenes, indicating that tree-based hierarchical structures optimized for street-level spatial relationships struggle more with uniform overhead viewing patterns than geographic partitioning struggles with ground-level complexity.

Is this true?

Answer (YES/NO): YES